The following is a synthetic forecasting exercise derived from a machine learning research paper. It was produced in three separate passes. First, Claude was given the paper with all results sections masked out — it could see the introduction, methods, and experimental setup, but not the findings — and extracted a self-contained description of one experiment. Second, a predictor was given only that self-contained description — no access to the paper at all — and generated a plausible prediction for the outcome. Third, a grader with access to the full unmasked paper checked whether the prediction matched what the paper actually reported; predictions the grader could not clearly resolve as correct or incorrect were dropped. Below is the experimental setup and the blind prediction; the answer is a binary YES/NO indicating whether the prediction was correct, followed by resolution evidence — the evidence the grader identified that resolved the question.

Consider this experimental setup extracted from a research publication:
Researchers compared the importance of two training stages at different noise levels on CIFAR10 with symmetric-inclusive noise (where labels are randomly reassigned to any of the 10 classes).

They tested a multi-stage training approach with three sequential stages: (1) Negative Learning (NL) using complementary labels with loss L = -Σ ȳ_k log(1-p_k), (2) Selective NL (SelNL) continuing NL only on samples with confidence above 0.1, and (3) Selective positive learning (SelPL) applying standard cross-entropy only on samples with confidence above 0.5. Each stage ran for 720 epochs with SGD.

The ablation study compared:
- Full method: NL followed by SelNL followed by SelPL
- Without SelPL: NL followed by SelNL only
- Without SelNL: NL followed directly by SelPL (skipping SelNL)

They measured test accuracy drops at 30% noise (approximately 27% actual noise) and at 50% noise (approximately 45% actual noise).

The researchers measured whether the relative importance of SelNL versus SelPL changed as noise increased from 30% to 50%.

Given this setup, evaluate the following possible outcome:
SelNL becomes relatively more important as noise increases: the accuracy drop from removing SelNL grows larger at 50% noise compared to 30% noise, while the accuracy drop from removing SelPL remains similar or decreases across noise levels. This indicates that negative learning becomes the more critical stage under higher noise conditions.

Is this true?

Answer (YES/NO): NO